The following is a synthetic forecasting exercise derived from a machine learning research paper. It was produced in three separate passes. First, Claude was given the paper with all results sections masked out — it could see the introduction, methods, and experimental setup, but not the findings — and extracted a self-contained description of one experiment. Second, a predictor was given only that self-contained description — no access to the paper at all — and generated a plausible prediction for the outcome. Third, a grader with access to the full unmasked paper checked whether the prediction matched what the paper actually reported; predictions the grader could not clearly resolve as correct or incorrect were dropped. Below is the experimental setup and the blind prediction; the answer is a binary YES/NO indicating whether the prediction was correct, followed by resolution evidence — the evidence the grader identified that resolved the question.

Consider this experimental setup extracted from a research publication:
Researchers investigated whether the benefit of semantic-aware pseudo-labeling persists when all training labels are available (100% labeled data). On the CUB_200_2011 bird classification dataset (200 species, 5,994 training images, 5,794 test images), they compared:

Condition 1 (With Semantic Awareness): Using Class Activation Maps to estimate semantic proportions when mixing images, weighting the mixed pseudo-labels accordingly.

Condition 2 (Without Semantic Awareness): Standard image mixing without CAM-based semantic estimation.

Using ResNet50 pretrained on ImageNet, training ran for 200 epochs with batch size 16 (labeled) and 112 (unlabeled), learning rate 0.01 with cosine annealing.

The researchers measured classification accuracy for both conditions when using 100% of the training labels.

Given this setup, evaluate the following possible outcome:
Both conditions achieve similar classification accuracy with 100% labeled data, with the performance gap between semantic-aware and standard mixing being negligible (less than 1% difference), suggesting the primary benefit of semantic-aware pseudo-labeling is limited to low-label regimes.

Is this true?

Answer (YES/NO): NO